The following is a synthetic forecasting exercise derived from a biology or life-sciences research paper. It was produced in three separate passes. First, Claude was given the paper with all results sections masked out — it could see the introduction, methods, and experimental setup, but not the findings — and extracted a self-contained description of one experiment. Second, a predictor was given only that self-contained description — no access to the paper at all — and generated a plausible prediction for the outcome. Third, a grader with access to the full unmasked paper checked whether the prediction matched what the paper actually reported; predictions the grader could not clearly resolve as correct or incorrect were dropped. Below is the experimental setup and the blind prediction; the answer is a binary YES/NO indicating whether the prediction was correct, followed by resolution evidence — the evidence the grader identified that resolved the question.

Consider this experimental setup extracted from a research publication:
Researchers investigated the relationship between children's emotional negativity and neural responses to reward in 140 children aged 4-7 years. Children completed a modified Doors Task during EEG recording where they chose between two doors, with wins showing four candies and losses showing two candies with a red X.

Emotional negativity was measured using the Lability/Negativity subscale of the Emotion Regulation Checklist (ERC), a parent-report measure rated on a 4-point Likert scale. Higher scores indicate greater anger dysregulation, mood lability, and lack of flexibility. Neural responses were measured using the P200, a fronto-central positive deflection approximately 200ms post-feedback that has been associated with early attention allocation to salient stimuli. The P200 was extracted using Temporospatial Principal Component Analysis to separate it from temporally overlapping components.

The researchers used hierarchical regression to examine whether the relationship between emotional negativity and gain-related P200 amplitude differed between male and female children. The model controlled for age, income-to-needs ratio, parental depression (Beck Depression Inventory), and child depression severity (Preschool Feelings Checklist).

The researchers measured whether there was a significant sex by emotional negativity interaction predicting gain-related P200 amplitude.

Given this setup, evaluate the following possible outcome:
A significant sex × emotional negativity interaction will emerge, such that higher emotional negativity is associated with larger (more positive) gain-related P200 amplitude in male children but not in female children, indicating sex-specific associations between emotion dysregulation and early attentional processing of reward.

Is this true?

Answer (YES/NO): NO